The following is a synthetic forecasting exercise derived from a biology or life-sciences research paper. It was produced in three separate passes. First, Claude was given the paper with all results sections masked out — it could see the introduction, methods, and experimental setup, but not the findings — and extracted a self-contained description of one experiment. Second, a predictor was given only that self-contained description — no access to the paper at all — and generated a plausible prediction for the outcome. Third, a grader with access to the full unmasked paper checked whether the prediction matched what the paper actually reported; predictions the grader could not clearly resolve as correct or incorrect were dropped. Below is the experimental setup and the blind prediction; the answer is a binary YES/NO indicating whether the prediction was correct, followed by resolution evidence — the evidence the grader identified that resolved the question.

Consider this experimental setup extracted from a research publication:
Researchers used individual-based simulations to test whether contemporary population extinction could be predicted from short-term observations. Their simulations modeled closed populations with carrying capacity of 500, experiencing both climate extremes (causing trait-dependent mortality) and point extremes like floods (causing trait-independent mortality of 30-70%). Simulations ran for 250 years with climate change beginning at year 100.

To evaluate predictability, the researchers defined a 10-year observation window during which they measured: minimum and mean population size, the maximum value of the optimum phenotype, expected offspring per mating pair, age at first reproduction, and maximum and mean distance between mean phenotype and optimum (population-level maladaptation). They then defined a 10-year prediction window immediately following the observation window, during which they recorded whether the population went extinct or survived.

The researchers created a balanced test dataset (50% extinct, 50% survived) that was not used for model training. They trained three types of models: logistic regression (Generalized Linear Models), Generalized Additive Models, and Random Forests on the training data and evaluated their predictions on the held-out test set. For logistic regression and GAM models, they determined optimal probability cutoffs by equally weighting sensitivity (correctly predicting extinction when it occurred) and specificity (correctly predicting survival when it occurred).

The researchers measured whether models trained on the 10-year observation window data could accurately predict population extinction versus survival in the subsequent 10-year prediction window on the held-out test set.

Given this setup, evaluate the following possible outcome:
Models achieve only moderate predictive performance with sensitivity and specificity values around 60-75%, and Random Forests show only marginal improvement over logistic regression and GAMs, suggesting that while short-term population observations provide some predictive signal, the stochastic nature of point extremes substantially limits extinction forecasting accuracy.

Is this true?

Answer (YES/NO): NO